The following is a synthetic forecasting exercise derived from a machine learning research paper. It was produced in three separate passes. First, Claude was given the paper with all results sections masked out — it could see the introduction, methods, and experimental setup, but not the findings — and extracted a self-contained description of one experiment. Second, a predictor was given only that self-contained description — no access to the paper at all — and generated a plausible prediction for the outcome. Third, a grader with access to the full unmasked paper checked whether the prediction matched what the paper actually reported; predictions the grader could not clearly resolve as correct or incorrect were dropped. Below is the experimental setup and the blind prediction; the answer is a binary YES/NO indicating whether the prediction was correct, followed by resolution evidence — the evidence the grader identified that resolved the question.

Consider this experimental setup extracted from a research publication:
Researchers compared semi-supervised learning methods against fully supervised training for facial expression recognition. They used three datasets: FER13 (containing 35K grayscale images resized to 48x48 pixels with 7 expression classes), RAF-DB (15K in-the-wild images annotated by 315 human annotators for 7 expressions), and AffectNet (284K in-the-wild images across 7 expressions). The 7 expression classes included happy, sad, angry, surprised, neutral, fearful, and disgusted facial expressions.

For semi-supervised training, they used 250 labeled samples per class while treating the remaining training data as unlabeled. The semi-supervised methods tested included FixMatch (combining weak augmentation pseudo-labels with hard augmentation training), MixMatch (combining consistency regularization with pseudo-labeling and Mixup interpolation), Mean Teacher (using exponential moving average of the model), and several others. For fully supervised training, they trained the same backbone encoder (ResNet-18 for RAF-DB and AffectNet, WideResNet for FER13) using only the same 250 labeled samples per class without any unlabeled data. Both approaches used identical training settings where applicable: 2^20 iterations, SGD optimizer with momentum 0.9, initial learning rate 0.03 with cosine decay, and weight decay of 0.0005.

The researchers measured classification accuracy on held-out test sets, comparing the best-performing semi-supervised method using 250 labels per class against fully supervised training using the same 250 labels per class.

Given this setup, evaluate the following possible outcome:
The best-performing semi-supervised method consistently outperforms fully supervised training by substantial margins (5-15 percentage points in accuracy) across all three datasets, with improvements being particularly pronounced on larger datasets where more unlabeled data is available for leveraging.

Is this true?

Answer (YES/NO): NO